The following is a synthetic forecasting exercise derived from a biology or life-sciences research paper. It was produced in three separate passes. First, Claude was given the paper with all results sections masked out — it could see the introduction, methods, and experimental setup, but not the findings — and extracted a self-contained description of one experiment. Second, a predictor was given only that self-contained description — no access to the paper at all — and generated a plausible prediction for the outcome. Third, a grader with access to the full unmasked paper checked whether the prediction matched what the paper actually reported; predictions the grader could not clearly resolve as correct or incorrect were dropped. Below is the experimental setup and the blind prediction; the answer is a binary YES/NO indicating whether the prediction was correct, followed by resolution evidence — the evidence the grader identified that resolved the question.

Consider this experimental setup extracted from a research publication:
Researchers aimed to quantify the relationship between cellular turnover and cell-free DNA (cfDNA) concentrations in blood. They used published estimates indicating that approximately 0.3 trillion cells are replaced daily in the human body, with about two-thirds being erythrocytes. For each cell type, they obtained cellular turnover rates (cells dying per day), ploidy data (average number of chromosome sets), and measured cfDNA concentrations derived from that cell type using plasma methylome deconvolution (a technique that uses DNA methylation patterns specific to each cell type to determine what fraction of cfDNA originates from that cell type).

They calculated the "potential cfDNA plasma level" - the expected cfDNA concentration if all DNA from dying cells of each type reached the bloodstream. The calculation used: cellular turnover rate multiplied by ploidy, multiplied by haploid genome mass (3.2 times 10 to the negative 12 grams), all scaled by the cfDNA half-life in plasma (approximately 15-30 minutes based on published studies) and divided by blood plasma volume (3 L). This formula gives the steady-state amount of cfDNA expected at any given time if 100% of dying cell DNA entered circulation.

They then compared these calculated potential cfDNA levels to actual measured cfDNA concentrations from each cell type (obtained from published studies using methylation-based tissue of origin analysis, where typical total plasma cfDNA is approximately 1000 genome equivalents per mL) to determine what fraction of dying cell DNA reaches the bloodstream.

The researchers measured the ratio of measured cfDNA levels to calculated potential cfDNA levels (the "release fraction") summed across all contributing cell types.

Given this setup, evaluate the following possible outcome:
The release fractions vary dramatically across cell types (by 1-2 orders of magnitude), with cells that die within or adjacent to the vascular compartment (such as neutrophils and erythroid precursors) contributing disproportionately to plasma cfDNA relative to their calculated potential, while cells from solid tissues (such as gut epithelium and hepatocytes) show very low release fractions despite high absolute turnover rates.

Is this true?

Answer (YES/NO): NO